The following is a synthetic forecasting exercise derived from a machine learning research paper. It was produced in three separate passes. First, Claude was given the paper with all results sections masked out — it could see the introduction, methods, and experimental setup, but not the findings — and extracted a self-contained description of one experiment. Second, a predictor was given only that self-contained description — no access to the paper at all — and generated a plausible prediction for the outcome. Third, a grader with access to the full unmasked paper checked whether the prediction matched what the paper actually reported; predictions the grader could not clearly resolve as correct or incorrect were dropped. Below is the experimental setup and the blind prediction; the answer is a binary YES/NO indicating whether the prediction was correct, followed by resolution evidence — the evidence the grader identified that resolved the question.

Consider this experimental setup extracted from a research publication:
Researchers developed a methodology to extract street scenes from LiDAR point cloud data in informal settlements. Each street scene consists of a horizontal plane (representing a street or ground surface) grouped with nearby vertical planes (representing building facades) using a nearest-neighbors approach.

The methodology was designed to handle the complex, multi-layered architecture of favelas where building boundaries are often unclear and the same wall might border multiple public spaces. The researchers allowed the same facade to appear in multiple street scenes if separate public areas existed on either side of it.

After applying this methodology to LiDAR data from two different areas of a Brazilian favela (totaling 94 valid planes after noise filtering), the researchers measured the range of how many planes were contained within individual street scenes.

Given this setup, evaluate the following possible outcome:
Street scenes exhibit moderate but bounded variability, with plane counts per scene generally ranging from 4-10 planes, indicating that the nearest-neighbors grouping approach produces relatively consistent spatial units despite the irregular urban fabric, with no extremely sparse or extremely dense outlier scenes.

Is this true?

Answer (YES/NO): NO